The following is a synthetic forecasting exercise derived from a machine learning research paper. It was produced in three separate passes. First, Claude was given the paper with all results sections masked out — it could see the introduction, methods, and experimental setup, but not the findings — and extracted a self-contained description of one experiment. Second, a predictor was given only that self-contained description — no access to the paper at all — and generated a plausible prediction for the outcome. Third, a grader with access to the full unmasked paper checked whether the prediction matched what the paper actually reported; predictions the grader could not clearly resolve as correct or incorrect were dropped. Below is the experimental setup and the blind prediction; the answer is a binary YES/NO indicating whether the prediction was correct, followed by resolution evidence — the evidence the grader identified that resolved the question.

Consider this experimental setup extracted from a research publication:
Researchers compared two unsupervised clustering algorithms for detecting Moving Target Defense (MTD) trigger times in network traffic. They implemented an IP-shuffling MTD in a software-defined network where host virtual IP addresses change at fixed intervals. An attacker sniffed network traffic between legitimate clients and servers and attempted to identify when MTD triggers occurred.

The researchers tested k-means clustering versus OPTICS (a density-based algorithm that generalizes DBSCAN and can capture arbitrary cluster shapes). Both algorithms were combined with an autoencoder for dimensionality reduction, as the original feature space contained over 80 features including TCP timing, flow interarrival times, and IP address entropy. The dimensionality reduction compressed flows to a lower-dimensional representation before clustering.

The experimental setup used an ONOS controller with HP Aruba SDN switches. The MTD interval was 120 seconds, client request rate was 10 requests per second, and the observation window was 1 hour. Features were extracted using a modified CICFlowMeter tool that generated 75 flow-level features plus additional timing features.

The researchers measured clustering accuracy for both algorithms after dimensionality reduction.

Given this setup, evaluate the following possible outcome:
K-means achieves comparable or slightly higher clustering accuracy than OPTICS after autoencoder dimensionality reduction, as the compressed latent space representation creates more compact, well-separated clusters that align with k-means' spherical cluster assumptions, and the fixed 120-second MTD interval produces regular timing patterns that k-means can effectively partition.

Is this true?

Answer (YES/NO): YES